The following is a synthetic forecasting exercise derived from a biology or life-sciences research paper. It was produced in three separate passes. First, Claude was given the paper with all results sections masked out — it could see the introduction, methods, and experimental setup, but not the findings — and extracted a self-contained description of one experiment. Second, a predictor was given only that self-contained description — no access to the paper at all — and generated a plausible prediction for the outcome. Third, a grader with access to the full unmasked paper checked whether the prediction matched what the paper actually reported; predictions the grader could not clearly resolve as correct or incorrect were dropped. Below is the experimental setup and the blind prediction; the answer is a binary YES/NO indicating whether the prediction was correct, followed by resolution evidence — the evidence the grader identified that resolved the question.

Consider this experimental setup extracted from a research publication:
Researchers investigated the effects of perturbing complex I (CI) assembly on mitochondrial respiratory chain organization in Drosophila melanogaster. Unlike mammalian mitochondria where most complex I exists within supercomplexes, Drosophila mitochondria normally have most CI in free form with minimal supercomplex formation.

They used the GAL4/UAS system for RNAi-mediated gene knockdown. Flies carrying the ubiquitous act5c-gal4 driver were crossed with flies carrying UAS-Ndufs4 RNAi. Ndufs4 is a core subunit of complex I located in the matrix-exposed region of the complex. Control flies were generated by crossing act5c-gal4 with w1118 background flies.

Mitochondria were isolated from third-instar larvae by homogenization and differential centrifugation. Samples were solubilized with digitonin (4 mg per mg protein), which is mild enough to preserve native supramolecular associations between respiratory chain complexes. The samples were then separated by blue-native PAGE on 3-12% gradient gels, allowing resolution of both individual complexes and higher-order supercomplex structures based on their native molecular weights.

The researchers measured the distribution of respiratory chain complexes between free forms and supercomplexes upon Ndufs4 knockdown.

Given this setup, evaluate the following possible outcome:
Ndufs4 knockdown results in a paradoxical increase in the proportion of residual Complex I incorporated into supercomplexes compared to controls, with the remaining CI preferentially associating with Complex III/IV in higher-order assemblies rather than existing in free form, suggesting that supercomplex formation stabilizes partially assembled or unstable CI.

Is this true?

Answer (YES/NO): NO